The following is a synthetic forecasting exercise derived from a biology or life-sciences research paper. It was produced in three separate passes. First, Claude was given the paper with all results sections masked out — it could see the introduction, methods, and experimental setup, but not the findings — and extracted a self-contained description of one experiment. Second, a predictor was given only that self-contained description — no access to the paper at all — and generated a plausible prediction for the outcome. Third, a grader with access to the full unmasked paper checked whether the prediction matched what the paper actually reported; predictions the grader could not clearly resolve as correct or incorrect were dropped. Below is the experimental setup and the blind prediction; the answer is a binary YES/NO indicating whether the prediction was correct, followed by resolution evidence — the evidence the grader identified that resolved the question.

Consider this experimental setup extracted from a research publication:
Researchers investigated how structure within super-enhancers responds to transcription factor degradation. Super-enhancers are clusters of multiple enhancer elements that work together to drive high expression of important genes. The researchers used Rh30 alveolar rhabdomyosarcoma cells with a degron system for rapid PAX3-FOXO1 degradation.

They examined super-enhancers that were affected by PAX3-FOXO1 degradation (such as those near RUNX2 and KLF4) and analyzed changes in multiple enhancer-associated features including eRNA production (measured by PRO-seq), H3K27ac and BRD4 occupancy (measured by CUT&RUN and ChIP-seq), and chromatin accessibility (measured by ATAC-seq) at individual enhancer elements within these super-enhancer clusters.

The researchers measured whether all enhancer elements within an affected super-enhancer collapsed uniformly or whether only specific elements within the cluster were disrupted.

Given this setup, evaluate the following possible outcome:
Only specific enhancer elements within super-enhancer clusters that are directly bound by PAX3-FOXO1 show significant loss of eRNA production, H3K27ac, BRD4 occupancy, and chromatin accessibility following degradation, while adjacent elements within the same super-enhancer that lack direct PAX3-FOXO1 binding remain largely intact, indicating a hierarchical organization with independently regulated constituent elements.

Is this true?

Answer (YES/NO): YES